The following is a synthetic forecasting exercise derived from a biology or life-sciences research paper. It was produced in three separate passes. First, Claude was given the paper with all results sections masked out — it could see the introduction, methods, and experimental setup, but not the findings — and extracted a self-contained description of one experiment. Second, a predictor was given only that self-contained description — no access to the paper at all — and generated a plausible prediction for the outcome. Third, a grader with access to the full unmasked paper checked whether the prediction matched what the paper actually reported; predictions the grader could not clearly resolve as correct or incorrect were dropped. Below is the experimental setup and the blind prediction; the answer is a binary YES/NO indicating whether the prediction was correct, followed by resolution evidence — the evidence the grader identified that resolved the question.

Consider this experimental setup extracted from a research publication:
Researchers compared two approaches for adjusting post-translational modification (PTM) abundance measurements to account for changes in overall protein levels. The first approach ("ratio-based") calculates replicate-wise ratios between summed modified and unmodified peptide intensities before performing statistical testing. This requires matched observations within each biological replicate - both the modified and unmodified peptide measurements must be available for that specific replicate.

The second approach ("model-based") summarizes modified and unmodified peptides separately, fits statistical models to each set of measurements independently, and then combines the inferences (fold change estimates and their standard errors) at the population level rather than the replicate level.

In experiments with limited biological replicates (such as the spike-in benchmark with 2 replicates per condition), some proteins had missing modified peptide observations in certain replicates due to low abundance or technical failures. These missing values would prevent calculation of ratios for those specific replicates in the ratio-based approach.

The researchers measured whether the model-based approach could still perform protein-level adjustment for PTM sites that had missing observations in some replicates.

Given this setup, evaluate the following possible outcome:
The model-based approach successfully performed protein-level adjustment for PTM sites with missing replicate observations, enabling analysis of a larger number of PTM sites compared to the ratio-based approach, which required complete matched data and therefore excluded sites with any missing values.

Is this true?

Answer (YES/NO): YES